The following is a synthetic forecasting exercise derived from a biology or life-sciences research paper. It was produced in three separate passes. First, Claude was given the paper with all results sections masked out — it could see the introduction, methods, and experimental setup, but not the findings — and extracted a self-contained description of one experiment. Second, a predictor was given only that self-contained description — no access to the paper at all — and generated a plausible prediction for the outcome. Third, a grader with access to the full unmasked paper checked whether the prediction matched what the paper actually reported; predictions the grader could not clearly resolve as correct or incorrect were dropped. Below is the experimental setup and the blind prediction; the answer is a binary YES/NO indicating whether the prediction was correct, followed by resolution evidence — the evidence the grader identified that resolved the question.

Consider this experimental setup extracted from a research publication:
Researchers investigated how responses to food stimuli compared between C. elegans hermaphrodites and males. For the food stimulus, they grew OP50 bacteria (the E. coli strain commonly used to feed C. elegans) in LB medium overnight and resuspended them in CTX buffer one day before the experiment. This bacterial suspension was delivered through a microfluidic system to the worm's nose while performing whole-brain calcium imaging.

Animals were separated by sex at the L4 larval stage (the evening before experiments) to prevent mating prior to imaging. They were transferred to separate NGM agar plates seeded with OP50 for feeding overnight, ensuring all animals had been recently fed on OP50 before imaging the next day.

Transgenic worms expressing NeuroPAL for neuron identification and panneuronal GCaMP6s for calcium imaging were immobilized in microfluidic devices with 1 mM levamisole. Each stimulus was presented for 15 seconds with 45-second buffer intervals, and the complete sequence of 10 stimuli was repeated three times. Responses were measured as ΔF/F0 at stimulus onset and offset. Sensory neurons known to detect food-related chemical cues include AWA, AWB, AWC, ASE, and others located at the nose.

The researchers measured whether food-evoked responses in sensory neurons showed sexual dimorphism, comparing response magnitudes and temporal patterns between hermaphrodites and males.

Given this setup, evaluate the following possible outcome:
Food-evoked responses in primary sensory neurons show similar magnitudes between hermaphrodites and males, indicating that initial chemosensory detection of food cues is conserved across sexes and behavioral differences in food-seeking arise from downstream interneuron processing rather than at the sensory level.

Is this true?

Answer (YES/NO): NO